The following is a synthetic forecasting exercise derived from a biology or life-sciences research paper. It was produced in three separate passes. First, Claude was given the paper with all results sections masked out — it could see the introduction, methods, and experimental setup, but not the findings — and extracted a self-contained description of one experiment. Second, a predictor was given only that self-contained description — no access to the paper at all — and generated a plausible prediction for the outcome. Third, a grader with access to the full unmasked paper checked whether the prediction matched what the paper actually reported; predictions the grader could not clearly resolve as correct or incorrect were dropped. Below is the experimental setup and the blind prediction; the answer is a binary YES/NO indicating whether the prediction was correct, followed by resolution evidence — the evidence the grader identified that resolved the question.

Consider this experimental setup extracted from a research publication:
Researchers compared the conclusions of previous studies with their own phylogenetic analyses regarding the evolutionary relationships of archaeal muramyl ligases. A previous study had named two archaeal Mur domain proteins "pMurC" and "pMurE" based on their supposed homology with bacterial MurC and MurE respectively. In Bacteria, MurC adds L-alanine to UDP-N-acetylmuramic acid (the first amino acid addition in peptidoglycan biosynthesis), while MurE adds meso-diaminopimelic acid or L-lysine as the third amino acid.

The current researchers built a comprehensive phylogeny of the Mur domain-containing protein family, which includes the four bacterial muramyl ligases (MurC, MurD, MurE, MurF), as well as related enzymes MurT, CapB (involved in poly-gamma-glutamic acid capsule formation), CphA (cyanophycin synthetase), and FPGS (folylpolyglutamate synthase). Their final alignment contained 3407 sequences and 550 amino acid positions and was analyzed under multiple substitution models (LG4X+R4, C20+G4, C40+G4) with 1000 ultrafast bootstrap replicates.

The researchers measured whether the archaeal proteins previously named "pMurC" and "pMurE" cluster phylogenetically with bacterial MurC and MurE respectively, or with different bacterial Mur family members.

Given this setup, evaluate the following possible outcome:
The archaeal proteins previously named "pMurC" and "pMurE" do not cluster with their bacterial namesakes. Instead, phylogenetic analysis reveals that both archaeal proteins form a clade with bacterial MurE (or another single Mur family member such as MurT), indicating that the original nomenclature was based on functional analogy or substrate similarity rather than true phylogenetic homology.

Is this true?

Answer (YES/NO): NO